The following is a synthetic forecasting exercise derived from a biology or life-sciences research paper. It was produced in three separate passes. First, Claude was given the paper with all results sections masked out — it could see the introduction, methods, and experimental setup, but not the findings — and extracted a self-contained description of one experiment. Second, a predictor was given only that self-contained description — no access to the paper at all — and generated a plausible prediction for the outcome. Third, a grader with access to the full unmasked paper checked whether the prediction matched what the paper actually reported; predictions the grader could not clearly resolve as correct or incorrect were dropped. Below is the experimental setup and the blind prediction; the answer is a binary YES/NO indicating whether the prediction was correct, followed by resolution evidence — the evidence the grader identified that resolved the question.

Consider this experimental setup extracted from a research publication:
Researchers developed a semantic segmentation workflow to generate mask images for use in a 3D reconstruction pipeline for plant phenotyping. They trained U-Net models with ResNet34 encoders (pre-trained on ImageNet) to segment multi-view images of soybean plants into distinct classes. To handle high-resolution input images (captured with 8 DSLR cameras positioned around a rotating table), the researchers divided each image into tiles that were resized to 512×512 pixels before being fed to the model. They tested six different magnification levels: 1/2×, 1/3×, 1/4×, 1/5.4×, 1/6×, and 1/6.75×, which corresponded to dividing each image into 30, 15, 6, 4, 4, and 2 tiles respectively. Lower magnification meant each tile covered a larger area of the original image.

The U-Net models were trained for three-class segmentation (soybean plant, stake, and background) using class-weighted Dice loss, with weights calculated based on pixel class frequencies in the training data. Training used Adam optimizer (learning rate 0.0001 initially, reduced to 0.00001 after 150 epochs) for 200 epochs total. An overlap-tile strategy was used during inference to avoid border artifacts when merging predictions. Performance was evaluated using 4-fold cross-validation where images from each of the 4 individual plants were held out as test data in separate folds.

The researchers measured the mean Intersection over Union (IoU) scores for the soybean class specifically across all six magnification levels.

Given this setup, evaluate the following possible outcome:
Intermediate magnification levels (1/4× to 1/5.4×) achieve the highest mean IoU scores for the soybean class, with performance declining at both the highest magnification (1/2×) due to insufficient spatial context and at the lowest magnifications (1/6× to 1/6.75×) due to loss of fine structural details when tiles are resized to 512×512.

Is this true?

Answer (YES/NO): YES